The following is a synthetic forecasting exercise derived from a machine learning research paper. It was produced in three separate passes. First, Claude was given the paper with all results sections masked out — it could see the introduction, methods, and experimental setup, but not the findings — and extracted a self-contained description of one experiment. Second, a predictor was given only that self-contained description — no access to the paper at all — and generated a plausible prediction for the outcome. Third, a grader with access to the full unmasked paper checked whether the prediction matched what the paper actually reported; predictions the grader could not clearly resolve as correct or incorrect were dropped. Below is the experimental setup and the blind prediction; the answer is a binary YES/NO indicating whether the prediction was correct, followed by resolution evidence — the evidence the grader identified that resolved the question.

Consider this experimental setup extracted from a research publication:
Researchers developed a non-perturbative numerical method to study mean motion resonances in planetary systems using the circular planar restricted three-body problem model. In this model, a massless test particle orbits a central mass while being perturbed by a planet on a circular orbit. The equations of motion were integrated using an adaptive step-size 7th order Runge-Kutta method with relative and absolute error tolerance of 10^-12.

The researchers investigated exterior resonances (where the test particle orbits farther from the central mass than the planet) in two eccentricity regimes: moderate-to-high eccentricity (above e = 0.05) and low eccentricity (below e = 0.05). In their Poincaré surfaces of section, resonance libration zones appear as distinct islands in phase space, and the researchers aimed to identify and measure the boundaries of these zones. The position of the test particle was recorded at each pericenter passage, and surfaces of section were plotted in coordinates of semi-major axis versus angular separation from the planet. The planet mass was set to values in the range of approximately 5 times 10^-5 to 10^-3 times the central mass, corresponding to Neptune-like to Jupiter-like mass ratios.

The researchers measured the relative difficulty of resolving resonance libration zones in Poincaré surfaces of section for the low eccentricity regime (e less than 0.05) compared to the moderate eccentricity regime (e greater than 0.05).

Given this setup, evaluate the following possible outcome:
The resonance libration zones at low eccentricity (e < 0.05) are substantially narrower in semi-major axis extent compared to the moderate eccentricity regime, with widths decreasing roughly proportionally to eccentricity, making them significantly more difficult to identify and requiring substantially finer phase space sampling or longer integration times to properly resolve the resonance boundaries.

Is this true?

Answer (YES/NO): NO